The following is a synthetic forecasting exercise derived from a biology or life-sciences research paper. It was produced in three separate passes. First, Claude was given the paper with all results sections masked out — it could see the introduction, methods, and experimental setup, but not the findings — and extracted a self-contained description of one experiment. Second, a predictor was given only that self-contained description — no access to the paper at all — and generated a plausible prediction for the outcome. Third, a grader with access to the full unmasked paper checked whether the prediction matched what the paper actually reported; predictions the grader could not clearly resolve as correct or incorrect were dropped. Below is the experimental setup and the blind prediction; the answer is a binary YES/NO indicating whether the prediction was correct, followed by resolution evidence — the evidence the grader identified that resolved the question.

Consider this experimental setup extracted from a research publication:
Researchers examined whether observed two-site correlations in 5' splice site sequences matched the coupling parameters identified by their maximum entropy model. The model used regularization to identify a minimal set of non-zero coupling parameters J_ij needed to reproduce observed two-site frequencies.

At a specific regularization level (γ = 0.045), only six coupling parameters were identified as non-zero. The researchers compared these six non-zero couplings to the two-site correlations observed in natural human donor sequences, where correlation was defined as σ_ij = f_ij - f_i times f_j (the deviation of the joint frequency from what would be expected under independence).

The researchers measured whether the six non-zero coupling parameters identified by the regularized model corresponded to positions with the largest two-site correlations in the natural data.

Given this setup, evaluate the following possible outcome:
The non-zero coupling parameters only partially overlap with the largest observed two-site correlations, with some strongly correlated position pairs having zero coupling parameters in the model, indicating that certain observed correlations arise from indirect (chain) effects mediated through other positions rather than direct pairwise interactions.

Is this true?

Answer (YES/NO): NO